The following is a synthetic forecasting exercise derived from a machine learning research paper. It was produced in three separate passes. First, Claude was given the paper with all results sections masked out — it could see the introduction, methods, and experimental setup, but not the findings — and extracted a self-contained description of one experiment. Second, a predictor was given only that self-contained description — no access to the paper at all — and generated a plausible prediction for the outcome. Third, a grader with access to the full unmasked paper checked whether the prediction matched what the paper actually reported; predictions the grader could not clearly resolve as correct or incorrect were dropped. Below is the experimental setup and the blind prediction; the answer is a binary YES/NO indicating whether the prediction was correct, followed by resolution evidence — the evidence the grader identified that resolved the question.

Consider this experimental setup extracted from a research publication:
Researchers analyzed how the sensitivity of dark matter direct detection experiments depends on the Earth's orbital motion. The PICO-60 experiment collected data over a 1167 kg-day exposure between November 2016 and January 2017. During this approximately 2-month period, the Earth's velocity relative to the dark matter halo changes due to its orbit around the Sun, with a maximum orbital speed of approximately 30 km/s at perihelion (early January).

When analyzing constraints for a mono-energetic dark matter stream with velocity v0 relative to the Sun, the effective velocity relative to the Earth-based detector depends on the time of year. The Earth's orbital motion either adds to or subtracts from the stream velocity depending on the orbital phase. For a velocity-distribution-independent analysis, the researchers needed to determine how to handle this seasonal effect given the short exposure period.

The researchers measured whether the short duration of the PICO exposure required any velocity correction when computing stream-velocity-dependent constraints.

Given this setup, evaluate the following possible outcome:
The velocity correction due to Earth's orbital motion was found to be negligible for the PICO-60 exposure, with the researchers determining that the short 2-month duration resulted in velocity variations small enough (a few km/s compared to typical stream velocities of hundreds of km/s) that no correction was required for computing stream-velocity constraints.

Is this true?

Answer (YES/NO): NO